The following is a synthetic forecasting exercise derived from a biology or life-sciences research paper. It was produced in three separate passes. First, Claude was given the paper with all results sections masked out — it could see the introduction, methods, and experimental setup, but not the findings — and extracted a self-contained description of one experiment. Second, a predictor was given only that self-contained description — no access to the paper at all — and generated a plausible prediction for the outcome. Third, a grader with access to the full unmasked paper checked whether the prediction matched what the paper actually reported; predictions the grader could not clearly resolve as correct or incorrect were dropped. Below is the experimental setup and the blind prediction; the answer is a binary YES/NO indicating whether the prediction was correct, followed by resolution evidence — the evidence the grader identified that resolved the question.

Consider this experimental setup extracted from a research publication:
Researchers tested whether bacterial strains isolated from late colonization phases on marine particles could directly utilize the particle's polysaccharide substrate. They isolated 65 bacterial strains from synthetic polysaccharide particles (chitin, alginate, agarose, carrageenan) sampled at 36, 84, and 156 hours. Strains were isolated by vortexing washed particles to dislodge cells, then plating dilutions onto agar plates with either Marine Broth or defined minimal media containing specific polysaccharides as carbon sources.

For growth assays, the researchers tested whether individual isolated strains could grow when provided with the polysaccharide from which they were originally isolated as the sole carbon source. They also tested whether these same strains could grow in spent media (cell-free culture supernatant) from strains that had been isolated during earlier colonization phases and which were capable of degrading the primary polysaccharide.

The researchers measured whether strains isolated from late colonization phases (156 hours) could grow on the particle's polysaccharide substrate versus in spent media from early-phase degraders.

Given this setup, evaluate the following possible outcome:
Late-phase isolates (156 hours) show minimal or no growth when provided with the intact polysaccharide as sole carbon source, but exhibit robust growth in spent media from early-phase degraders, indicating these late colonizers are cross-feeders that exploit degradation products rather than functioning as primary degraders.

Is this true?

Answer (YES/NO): YES